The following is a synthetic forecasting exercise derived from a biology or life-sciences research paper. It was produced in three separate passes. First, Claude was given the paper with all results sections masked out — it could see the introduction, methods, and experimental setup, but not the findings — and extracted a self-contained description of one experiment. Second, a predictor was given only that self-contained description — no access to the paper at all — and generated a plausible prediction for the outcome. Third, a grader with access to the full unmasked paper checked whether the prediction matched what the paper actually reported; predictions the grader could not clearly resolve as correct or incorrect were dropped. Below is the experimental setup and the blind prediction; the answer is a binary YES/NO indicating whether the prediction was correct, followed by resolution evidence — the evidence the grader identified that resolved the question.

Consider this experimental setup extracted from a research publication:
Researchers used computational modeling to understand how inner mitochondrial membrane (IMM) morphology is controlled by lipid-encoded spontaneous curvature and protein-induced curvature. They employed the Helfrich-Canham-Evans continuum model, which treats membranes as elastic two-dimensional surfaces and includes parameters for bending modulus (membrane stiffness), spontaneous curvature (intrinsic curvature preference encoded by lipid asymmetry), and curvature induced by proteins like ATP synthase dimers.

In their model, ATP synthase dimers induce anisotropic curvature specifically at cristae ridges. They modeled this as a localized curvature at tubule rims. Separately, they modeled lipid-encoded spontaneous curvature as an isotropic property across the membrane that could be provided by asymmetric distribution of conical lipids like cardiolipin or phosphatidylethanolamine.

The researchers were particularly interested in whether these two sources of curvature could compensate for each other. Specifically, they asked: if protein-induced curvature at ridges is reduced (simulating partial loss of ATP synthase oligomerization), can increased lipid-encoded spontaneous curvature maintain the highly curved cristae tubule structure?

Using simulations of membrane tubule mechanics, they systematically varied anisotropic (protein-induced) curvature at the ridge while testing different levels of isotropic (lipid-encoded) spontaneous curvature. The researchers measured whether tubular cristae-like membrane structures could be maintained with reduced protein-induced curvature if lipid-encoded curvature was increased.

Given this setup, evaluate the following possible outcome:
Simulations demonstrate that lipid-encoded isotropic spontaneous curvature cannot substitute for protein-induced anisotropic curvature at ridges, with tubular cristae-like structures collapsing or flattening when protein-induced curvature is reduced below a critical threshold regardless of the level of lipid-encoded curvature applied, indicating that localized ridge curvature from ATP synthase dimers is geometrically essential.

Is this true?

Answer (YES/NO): NO